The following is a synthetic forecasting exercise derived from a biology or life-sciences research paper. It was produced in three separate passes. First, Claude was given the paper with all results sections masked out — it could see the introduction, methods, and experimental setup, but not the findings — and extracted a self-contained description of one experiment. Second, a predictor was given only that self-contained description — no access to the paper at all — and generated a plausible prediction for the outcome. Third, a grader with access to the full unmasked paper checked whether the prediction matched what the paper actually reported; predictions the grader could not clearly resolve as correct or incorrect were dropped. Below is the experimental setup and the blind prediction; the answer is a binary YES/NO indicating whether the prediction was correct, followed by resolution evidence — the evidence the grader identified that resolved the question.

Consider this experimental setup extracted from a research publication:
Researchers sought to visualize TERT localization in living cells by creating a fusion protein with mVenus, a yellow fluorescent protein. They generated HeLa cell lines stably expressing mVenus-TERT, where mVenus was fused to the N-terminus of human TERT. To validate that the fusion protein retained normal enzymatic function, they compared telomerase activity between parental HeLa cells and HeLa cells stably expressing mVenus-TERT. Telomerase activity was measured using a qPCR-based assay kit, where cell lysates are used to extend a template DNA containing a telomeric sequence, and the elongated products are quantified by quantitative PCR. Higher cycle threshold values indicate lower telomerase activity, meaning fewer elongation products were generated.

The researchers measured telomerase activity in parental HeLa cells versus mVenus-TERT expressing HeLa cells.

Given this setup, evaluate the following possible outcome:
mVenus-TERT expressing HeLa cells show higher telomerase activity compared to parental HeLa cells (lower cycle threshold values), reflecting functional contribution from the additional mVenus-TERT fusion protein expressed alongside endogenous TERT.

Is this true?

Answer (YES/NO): NO